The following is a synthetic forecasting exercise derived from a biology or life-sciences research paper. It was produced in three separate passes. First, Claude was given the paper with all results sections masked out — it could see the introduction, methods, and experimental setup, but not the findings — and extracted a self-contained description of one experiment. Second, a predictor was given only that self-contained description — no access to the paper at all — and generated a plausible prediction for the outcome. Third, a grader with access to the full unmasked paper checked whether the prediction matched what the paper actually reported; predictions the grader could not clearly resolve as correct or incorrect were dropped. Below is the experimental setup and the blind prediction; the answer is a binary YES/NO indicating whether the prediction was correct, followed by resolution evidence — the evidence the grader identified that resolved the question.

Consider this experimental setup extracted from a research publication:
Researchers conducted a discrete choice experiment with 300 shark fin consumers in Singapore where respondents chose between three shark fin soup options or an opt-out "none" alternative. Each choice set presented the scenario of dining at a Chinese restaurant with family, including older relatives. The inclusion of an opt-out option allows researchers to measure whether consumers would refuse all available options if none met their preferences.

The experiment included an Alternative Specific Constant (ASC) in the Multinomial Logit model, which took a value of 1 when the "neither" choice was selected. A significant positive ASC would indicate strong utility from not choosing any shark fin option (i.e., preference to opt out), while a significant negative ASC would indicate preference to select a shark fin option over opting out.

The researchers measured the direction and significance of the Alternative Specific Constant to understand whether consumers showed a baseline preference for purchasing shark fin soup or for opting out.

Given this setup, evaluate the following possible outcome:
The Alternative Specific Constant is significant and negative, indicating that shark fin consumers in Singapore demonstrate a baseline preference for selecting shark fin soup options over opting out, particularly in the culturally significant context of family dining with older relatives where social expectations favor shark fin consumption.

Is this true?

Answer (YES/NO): NO